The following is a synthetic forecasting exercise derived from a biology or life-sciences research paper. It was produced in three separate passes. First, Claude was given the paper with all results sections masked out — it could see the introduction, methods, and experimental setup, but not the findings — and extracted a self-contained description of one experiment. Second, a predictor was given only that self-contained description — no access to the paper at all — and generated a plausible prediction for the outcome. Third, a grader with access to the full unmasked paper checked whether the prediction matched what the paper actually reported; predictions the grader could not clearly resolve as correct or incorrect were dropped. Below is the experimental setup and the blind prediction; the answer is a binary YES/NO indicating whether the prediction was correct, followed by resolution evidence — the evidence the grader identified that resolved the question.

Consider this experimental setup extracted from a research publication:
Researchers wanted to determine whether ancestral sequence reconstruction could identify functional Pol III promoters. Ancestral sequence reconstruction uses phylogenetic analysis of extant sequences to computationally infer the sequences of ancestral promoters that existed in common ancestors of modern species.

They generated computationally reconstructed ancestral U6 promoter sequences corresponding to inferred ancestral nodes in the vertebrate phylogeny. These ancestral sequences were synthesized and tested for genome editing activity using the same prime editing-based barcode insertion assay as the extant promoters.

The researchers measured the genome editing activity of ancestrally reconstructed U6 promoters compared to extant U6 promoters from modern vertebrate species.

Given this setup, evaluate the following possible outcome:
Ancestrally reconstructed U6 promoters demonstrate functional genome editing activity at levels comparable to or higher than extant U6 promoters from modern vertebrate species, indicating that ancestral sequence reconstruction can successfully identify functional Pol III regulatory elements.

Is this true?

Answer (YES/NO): YES